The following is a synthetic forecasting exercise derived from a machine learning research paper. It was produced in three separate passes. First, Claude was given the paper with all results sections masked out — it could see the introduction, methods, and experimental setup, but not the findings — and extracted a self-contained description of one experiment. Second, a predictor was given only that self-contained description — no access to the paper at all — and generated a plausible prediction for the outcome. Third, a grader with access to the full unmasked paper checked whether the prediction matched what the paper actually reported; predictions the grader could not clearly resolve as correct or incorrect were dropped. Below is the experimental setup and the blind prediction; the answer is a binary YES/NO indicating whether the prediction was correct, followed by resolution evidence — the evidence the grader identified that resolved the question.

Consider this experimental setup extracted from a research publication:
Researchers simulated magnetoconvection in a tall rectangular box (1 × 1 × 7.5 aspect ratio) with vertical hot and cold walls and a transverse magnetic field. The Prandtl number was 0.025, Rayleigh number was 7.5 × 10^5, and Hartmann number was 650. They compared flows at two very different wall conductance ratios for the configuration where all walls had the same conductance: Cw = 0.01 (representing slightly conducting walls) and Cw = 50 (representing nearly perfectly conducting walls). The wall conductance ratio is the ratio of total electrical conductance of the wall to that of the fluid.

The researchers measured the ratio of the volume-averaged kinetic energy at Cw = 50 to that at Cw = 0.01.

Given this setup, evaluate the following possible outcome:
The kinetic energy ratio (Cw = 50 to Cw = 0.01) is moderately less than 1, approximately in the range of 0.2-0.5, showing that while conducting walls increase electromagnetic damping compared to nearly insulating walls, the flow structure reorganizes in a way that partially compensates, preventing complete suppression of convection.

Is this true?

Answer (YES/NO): NO